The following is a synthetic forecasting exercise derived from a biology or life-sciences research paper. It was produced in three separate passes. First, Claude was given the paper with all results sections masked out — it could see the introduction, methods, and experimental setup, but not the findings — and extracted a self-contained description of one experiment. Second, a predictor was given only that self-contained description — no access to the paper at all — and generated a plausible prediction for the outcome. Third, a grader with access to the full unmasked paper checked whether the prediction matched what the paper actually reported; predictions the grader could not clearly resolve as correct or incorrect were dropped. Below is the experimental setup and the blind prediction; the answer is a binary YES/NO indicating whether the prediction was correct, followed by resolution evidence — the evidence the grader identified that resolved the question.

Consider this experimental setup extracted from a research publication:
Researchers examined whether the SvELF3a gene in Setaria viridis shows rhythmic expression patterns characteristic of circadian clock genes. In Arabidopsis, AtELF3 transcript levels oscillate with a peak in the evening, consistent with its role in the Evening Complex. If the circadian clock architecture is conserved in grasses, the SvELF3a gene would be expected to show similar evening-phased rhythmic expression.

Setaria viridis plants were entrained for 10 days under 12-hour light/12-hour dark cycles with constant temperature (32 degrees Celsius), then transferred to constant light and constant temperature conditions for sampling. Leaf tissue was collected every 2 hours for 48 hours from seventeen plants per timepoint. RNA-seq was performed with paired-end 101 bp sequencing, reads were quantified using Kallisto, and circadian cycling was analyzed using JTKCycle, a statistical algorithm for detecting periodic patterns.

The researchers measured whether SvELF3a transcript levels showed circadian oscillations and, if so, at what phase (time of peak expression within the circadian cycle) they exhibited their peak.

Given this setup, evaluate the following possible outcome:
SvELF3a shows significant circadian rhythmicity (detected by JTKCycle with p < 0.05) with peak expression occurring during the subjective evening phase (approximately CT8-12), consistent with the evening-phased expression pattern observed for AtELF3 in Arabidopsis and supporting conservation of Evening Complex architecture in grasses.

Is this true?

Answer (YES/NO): NO